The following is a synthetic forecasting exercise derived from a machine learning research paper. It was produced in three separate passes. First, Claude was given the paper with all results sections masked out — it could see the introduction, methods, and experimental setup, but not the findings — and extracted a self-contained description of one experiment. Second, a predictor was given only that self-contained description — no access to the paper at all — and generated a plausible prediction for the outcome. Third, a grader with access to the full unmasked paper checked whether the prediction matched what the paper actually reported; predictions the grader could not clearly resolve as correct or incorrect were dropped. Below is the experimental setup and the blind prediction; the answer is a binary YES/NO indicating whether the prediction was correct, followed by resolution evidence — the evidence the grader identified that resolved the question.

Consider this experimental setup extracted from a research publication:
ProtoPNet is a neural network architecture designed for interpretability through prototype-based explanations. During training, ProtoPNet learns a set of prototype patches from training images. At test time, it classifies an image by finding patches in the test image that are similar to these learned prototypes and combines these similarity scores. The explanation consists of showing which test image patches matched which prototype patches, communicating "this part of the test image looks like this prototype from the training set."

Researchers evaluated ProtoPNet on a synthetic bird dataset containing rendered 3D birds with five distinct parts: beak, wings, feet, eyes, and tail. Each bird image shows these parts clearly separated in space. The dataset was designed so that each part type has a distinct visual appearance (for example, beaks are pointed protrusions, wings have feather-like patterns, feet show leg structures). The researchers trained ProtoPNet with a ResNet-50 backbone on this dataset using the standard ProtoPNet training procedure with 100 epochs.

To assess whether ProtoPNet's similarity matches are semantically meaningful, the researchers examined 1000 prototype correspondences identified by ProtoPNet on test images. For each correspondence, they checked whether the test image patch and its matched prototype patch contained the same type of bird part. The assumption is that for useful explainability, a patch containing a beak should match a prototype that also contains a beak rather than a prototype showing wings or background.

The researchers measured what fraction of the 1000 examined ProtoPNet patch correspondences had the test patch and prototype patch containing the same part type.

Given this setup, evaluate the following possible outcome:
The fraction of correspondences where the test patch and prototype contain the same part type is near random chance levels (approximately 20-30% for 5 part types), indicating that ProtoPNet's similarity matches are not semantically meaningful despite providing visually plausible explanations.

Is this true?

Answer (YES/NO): NO